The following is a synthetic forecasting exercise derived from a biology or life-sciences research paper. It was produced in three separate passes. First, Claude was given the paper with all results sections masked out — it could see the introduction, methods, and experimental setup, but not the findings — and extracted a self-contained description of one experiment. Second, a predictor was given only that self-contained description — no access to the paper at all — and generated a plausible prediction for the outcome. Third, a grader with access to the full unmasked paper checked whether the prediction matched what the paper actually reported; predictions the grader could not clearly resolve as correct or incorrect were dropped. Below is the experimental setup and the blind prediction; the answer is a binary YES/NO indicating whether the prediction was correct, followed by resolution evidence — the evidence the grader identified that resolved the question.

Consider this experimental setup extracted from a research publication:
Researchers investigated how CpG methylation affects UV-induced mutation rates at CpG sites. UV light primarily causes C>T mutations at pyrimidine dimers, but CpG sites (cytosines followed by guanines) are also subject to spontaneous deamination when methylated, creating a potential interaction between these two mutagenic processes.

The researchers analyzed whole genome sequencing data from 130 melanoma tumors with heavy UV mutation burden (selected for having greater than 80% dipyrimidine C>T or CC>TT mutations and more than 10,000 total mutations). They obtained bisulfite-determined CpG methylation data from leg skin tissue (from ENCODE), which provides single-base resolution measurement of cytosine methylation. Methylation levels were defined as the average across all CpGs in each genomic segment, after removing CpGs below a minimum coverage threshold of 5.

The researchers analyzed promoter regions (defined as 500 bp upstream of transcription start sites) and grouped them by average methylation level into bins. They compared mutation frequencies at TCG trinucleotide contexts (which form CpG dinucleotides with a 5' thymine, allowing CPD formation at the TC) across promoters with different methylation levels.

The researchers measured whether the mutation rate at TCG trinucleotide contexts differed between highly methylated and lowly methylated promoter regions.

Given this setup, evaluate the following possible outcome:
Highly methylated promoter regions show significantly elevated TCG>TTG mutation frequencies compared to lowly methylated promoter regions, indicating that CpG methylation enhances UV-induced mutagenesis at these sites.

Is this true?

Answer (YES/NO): YES